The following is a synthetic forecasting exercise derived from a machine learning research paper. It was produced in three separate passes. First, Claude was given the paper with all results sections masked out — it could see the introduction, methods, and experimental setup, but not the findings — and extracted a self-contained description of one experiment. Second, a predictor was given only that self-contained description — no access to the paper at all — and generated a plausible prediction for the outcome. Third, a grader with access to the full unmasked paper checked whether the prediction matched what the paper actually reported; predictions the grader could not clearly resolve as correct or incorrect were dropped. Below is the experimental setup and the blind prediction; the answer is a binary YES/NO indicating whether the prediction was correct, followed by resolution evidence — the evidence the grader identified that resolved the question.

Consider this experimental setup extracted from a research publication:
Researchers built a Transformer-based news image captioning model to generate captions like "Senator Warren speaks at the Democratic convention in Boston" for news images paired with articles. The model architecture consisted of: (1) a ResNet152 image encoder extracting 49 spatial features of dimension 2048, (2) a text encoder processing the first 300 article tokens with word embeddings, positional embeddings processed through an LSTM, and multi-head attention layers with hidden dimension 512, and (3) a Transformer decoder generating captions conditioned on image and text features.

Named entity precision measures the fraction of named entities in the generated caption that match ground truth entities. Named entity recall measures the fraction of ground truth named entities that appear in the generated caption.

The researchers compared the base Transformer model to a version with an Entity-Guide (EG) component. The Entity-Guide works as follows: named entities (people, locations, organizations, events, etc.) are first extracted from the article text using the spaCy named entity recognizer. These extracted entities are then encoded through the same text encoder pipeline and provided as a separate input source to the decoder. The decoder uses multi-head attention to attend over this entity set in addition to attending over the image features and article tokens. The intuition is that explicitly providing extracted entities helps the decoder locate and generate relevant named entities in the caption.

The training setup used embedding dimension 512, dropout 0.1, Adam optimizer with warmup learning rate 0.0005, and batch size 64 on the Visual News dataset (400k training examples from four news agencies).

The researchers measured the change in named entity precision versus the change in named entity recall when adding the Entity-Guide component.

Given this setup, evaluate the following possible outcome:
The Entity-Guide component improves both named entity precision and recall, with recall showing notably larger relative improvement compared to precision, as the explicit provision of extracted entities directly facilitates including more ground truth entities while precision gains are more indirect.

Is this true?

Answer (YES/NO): NO